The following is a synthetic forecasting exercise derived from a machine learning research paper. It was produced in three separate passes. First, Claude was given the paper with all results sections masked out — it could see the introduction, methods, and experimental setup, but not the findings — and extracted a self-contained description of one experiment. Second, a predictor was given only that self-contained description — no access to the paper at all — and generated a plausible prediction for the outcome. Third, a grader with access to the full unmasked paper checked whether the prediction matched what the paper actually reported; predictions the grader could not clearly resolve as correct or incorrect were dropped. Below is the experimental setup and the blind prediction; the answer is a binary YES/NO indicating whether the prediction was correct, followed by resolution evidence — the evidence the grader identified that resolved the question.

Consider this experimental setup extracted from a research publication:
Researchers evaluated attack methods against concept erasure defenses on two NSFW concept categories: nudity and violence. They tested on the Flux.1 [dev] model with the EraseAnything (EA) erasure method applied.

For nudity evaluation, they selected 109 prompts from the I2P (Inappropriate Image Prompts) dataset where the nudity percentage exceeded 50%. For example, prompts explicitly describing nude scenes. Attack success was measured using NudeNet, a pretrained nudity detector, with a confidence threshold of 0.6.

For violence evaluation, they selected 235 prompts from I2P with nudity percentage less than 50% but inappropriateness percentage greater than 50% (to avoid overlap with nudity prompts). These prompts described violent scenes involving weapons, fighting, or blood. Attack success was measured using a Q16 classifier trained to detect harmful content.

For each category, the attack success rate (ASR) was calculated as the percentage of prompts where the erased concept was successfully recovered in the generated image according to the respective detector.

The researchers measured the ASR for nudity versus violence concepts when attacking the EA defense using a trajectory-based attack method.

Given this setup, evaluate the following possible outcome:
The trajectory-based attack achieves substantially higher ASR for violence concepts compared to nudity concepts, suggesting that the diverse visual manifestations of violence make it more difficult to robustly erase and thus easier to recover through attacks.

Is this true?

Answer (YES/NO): NO